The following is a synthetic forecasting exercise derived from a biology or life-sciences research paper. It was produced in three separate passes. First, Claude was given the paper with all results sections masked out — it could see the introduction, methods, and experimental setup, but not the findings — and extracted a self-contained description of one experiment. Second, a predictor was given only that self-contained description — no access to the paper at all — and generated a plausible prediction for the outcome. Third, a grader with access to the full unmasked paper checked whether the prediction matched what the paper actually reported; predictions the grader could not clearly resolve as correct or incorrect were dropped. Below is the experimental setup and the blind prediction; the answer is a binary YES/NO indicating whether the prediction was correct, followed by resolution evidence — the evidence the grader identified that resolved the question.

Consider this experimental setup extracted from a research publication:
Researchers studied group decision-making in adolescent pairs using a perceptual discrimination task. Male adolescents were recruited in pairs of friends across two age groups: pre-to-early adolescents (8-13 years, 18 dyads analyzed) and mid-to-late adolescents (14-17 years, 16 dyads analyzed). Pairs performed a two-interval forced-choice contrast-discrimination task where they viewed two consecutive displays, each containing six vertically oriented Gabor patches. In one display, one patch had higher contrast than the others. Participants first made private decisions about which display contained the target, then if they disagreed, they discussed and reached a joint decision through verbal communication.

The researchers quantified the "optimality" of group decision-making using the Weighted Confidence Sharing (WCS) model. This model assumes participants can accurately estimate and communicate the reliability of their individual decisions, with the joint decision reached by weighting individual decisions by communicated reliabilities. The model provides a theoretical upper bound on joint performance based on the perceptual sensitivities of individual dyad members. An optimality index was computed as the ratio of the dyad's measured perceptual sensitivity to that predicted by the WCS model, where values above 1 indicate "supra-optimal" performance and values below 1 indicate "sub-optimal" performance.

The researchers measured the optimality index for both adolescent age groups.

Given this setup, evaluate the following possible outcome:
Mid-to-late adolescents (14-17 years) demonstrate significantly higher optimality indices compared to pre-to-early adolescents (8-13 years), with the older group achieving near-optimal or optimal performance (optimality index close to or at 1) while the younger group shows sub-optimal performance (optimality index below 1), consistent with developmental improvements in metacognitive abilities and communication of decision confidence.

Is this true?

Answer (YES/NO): NO